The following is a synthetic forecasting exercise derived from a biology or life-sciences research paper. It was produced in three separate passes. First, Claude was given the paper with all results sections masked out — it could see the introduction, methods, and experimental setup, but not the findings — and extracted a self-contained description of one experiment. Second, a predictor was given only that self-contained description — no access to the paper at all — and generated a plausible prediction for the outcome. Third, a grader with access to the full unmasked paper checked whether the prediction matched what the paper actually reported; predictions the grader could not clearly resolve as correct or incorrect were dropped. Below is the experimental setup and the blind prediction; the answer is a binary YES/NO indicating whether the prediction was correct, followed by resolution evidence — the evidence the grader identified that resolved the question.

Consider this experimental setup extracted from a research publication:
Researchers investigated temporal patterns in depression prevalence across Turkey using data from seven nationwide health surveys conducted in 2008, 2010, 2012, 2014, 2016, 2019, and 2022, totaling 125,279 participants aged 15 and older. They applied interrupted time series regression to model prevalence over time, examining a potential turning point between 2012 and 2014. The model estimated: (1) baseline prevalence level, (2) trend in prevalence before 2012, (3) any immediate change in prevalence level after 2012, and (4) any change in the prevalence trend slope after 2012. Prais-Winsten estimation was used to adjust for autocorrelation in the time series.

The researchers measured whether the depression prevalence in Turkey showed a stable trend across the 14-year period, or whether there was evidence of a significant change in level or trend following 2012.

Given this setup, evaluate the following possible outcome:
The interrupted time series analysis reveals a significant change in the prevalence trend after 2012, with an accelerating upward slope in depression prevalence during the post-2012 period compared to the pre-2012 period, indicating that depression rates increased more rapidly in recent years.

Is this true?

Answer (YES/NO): NO